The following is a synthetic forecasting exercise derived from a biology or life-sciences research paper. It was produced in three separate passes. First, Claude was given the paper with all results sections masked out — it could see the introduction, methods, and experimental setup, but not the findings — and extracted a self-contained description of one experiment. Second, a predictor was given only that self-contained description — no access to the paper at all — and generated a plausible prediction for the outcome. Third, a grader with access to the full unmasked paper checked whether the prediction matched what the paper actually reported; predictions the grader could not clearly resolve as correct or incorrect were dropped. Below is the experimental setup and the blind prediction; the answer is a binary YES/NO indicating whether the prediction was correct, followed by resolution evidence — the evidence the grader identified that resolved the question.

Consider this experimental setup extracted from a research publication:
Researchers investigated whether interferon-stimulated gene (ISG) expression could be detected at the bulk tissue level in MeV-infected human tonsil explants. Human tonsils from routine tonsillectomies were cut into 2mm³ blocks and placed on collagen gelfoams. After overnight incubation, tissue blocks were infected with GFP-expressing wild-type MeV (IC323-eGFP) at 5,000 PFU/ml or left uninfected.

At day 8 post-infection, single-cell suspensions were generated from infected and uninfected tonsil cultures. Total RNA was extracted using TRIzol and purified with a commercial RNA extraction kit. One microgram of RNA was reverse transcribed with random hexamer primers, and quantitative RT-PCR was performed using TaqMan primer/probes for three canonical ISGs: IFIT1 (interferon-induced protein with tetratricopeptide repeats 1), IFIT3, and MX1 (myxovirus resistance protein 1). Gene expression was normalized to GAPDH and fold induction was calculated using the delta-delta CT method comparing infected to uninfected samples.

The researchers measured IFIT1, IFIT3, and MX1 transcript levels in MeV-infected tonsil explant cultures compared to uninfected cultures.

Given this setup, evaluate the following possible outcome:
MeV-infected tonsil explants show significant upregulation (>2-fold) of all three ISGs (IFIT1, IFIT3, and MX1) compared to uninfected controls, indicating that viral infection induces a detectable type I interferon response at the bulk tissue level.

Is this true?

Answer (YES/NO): YES